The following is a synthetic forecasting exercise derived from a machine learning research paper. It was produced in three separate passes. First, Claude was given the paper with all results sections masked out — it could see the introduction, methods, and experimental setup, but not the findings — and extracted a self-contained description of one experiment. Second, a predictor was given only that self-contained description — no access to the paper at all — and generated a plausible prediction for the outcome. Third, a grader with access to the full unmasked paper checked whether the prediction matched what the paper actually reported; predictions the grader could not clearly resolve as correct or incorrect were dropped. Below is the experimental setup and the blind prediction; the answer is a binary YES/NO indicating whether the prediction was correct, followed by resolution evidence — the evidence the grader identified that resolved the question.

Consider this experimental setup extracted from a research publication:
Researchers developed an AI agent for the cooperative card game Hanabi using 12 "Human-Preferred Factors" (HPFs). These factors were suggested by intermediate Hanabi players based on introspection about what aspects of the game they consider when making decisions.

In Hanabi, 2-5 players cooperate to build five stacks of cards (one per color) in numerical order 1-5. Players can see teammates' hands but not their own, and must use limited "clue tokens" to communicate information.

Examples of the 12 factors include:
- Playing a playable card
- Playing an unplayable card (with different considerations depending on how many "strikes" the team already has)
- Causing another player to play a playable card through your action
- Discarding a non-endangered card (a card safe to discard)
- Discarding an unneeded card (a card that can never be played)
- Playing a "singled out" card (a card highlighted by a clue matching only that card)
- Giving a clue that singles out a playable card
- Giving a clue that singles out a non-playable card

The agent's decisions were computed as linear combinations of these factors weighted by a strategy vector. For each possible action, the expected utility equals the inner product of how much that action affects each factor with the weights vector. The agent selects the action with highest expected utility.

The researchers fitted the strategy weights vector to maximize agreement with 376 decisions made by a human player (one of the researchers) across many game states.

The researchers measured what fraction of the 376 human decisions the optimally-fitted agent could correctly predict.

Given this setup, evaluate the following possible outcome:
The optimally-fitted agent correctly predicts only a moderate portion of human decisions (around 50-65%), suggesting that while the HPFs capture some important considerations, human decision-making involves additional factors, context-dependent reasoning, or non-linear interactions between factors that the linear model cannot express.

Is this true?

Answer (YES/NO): YES